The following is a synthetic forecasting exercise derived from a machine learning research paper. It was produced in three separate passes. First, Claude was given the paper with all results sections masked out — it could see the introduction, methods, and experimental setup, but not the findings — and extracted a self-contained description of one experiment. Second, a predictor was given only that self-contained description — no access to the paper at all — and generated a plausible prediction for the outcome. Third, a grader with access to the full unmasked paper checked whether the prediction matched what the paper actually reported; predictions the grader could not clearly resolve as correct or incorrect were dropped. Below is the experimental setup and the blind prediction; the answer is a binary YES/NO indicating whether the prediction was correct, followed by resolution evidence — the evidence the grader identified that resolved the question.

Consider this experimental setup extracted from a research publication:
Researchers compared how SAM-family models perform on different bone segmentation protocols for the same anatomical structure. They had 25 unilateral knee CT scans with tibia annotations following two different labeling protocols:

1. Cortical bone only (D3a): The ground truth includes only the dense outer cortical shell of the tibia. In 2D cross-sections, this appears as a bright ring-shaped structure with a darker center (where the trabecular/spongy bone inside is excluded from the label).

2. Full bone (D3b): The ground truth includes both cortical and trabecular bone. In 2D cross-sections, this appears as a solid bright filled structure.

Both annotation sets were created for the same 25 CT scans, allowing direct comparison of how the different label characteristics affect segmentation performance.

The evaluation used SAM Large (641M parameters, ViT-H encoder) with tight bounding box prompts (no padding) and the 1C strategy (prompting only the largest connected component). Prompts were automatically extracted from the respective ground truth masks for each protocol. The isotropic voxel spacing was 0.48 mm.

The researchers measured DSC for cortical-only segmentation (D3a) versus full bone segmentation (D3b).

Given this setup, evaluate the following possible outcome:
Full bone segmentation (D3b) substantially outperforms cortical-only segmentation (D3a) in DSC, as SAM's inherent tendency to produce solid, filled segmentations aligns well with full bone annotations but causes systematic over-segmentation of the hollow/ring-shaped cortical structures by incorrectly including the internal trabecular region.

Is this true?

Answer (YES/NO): YES